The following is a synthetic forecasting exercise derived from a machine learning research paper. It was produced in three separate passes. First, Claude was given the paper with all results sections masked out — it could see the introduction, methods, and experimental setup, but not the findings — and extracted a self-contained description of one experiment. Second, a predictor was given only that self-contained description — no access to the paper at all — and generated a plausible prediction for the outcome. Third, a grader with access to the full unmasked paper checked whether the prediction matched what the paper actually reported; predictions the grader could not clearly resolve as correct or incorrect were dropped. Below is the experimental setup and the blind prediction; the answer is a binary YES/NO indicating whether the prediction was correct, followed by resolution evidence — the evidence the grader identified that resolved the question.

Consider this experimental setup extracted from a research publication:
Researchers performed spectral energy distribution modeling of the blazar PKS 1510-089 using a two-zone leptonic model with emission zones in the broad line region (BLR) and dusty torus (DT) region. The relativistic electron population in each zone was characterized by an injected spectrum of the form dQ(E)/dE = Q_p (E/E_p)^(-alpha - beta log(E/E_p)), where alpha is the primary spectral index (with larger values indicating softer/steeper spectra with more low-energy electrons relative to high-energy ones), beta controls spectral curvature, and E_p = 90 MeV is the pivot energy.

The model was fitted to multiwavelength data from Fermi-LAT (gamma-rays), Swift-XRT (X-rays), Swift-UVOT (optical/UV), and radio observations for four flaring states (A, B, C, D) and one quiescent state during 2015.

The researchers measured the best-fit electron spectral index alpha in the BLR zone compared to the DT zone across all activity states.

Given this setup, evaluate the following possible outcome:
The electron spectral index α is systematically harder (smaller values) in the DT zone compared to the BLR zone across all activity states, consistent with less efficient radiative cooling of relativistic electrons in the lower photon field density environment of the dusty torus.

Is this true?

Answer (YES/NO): NO